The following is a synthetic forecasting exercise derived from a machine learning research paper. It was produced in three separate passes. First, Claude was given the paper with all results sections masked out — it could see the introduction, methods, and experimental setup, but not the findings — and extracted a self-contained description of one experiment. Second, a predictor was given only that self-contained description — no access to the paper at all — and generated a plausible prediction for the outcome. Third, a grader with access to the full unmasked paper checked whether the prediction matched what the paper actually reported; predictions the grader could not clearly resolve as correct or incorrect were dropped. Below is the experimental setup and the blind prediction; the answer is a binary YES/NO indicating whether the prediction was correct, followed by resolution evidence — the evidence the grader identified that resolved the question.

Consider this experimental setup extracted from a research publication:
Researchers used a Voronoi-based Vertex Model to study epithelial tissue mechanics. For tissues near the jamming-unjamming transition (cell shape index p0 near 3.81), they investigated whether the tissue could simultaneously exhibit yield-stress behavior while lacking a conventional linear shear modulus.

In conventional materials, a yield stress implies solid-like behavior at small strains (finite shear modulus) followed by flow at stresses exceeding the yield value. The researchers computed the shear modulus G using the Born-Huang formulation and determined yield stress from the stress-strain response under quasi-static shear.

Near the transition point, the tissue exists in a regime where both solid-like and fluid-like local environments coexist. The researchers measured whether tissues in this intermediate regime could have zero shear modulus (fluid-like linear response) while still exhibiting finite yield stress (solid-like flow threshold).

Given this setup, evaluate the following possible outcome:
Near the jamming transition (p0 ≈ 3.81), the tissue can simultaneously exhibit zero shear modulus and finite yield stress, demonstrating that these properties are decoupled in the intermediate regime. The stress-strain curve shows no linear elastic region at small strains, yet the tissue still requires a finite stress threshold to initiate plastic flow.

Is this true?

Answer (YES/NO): YES